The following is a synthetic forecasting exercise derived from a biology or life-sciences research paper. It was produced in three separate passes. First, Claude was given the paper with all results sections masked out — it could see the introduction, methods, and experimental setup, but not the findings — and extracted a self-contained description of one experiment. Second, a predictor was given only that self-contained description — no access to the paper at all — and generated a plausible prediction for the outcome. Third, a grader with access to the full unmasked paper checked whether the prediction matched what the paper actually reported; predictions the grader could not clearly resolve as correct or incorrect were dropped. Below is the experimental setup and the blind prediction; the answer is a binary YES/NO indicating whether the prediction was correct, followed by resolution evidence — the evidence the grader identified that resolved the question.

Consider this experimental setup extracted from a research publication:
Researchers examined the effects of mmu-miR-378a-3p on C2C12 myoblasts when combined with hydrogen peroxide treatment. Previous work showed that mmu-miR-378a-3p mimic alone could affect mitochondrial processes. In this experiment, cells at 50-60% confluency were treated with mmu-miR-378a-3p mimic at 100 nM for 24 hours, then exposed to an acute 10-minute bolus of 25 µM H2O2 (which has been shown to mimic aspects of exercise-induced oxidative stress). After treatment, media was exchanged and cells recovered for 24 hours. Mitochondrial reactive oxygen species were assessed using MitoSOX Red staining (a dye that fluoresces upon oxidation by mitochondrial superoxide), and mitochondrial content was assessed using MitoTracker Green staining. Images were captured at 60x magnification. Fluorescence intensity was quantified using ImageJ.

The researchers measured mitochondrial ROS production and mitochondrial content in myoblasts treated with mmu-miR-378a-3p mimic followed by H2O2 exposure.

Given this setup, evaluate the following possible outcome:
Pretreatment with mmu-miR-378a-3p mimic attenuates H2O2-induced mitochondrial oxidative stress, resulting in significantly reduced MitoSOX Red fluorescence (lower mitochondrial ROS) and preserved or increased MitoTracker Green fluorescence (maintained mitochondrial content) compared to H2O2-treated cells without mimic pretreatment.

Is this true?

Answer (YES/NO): NO